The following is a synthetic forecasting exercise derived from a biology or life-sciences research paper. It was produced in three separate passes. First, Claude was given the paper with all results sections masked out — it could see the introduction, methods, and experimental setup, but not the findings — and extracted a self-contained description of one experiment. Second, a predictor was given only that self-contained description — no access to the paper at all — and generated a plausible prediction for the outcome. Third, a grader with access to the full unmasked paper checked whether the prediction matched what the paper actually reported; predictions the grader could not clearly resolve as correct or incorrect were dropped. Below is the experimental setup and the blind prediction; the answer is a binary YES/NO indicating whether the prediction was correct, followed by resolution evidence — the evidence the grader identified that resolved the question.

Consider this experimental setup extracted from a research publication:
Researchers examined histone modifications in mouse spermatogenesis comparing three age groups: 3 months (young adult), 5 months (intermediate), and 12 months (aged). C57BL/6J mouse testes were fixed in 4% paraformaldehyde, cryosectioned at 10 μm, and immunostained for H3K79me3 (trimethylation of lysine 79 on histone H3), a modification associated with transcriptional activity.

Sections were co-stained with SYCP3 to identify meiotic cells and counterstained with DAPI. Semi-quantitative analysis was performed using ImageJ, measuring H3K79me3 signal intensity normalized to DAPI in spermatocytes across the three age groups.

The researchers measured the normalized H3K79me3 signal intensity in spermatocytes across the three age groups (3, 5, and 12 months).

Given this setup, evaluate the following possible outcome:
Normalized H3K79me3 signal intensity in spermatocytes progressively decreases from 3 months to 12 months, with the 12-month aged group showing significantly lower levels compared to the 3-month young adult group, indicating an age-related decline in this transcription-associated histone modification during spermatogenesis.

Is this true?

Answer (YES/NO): NO